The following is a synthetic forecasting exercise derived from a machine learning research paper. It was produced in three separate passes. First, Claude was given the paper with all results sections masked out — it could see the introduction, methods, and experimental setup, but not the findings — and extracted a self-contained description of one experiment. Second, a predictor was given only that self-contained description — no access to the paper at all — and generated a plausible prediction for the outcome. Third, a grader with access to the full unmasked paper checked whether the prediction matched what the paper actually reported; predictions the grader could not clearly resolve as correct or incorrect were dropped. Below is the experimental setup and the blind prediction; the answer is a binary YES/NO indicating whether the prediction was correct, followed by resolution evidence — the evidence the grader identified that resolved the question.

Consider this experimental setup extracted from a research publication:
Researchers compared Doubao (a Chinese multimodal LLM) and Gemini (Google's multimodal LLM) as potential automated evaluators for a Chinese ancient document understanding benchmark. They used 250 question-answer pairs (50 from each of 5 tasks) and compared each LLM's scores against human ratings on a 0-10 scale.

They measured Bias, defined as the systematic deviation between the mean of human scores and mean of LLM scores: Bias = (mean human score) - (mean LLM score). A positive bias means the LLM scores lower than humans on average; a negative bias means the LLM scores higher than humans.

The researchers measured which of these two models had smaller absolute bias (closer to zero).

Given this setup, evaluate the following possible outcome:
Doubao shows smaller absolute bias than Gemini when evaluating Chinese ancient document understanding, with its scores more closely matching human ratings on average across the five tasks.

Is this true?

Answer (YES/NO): NO